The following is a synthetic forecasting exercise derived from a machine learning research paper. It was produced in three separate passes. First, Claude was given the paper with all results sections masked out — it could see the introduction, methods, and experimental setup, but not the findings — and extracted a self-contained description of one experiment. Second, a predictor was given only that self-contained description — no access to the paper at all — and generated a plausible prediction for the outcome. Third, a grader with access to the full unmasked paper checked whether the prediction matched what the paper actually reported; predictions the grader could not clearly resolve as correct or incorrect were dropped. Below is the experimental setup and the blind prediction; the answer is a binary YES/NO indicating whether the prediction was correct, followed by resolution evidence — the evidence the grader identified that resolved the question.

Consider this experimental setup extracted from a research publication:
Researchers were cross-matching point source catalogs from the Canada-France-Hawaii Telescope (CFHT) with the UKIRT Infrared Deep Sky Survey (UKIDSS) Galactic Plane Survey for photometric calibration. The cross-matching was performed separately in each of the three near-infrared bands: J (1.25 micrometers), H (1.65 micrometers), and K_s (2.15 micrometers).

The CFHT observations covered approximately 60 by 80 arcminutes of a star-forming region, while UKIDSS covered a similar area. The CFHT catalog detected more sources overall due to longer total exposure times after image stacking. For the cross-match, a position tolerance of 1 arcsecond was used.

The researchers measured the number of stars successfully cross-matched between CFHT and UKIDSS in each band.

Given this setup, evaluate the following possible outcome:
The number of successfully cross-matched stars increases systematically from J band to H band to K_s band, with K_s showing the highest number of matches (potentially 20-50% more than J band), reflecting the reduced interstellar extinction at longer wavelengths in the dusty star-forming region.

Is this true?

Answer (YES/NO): NO